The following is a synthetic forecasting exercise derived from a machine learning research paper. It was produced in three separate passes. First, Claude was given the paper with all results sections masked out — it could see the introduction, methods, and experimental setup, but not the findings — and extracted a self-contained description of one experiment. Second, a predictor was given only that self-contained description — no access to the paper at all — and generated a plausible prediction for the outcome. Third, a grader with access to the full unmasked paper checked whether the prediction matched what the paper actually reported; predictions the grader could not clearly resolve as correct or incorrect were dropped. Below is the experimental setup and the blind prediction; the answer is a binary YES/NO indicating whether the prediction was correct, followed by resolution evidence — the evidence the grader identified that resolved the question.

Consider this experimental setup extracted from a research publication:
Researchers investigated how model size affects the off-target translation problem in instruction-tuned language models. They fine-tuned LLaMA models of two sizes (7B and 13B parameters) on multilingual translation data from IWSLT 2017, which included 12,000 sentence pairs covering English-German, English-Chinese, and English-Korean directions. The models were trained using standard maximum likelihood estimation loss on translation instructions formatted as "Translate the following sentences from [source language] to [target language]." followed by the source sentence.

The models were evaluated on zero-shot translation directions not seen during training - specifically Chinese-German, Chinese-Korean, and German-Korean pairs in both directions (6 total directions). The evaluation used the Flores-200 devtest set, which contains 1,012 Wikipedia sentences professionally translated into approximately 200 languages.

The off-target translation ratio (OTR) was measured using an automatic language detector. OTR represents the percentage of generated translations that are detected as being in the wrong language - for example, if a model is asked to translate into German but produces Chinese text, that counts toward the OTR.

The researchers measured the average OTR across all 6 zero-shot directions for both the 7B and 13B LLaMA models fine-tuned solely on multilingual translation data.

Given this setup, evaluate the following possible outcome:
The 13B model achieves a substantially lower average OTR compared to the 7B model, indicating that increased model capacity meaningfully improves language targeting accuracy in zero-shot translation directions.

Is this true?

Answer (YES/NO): YES